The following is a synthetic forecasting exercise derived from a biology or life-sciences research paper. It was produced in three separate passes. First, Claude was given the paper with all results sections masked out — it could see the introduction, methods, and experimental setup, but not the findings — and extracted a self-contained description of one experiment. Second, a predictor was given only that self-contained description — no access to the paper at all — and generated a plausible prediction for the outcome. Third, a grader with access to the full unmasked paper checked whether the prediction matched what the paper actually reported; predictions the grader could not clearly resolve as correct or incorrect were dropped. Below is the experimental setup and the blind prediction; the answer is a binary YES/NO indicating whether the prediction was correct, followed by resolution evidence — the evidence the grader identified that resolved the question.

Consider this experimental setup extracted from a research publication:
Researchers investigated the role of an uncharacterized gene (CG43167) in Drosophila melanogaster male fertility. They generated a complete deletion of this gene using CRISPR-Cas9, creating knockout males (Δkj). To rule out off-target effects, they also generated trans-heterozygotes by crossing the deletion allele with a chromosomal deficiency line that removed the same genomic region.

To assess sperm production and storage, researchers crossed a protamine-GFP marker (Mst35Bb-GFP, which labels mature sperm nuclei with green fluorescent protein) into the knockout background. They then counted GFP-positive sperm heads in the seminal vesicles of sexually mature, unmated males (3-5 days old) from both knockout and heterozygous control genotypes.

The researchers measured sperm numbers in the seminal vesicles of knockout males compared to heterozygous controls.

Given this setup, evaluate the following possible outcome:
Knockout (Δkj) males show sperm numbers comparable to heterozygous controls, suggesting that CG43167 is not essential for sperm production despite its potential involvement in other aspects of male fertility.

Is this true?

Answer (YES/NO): NO